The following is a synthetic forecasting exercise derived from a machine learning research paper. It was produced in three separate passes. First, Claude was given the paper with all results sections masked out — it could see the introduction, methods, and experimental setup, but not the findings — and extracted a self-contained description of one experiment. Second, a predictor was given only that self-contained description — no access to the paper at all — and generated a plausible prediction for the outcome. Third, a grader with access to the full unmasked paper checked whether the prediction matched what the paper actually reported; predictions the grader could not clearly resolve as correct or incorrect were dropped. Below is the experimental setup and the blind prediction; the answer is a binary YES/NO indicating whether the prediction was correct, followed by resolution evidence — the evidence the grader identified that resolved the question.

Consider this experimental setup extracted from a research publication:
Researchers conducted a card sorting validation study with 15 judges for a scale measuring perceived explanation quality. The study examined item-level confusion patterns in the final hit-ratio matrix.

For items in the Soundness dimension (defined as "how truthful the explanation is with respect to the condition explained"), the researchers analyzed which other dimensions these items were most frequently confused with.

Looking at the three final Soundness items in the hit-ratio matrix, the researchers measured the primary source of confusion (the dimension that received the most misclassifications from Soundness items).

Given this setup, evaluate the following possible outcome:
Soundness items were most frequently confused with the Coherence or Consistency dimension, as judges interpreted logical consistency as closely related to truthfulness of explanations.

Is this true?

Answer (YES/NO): NO